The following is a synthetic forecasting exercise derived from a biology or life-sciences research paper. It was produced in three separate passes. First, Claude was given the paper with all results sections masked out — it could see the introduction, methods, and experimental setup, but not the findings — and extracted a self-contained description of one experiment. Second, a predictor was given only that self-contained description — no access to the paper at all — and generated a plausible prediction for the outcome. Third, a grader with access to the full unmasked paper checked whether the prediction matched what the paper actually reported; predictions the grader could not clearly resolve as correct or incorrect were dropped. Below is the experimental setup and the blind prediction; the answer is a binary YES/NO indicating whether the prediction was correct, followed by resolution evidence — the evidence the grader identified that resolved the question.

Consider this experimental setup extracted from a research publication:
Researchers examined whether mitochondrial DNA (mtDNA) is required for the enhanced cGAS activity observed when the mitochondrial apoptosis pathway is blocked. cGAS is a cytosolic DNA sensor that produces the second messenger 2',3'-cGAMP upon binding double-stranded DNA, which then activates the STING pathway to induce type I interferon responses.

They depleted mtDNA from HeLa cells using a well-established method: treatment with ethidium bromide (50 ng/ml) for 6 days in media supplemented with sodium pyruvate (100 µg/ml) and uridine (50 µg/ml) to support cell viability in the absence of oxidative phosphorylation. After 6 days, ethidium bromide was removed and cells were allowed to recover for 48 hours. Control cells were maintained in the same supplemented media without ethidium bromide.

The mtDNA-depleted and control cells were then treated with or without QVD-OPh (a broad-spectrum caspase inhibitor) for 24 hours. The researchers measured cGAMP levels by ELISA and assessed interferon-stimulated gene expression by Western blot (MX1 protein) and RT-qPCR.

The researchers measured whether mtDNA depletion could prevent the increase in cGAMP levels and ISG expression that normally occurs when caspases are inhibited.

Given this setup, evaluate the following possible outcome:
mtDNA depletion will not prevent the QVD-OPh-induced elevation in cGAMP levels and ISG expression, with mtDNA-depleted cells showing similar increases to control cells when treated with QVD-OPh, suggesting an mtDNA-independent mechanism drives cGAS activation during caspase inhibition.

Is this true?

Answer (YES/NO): NO